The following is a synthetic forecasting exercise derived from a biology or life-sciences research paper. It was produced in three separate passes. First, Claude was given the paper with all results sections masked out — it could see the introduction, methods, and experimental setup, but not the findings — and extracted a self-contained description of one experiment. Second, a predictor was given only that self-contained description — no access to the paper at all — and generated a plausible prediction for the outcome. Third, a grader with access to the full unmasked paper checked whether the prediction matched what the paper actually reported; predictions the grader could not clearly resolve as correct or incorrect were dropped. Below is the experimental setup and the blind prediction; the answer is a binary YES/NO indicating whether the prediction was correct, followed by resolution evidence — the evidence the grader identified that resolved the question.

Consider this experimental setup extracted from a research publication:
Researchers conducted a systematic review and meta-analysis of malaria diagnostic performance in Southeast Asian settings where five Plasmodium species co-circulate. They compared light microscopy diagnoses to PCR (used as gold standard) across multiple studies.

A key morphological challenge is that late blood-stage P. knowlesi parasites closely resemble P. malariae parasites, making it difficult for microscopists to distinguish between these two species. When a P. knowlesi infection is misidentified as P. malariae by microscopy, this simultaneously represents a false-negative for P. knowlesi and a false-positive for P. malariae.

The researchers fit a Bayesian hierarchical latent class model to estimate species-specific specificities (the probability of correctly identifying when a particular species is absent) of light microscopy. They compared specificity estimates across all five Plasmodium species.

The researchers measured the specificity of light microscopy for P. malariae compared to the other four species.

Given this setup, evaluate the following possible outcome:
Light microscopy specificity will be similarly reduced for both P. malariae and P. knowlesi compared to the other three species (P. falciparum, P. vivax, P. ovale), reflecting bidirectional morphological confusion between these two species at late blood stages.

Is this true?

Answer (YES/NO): NO